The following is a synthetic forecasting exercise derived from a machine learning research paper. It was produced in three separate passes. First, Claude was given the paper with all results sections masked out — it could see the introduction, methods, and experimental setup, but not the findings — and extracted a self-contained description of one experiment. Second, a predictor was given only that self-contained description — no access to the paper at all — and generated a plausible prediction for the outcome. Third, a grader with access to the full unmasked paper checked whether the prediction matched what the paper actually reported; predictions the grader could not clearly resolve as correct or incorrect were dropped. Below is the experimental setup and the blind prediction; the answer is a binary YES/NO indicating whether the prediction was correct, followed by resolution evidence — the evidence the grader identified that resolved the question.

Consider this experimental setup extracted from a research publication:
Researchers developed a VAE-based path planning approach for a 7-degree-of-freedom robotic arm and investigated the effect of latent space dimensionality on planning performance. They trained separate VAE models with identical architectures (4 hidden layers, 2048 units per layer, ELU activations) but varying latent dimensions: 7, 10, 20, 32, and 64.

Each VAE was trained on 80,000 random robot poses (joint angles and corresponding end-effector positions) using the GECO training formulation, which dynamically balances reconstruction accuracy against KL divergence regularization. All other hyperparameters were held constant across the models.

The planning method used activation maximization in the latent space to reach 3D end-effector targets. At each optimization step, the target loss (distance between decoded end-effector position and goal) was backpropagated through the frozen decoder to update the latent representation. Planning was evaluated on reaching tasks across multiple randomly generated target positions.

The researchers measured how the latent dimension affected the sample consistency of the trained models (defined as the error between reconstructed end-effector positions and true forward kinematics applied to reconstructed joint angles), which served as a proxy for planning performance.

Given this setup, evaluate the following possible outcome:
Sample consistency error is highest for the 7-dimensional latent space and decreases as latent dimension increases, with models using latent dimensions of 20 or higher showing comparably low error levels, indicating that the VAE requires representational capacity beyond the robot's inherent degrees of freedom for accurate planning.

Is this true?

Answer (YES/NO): NO